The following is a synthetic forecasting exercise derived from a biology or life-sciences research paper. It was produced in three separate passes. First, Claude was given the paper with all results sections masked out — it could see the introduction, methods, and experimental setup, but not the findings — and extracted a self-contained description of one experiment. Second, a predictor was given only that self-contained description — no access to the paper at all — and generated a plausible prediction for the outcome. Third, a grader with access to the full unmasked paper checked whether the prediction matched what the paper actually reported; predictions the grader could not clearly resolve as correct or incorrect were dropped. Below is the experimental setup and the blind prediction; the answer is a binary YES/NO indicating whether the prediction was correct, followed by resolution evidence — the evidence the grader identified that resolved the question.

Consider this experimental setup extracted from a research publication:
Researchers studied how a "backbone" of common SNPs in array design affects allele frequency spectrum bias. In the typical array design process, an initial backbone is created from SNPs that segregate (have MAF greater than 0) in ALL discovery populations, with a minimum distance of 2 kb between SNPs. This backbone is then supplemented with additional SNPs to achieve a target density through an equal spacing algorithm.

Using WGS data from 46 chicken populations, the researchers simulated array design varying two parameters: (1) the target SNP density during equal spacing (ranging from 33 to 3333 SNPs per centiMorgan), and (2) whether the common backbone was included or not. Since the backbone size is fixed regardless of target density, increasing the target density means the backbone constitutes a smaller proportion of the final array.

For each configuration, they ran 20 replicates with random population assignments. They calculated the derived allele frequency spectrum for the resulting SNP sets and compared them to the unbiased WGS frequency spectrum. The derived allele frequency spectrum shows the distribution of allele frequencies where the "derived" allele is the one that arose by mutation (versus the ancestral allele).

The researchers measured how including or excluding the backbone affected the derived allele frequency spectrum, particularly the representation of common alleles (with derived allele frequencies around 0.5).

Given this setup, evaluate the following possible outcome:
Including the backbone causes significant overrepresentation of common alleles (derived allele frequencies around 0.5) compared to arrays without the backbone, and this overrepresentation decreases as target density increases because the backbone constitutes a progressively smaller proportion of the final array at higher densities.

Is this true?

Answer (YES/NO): YES